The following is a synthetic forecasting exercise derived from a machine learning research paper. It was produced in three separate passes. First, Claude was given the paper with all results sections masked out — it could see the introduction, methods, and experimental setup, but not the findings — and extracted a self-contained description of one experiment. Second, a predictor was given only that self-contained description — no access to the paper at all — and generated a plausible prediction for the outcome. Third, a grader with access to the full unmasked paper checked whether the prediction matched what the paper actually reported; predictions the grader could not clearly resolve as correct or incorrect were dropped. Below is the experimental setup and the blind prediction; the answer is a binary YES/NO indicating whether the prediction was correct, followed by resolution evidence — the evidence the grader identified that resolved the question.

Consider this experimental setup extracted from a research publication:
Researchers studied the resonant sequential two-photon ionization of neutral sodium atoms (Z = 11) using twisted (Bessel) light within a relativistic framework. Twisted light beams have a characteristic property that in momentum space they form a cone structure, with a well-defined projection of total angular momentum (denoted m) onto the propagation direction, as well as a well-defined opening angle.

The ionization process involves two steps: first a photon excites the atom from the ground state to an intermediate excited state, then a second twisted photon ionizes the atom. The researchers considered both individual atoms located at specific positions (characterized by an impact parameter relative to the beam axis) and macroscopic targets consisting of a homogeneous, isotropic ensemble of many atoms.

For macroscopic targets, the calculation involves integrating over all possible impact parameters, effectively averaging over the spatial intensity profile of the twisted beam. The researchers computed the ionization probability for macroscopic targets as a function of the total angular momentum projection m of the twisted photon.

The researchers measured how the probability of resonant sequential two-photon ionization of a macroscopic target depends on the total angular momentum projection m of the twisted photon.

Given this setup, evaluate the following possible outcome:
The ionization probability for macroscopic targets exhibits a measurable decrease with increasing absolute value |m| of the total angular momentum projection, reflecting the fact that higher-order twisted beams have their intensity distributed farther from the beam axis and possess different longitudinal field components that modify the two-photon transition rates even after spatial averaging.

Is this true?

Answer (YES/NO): NO